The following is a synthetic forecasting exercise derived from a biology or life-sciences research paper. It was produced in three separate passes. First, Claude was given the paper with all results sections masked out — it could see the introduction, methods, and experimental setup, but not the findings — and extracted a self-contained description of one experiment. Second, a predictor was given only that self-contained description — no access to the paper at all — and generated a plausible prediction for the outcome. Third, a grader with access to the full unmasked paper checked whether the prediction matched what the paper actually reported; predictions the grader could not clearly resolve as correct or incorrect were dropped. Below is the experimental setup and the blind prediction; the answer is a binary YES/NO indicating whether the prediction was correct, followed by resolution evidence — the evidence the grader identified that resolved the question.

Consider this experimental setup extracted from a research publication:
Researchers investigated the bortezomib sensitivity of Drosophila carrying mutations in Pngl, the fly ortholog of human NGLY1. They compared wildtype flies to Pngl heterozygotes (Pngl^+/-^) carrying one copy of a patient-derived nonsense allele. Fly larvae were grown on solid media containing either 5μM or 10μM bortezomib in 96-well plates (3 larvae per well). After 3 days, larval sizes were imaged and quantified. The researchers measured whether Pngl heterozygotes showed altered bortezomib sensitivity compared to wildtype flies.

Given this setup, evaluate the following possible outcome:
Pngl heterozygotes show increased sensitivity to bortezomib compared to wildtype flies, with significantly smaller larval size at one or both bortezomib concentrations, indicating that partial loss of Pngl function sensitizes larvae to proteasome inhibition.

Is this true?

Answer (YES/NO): YES